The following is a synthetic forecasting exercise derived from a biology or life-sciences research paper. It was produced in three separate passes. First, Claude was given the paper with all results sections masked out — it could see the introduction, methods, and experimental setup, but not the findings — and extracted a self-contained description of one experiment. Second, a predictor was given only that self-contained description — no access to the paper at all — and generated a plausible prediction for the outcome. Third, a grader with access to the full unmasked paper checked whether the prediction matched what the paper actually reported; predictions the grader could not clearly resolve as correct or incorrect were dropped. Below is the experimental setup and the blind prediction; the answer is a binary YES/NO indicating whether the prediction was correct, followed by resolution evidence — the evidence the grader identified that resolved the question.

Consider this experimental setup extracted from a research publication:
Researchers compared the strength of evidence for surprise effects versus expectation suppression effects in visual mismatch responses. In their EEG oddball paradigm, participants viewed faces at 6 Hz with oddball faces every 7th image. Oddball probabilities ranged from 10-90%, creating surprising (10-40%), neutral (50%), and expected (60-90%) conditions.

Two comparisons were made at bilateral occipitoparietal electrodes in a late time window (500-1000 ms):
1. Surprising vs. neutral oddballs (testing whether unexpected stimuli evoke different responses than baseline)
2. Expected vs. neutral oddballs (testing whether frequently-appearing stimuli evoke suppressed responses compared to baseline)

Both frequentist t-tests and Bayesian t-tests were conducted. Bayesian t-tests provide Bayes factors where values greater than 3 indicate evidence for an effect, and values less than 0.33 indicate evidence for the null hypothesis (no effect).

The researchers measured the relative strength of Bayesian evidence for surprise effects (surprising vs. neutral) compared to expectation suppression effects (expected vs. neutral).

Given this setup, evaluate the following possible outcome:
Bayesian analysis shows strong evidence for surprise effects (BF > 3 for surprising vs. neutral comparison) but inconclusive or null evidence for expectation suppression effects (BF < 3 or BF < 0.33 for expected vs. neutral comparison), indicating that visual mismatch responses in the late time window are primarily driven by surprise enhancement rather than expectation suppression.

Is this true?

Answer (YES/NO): YES